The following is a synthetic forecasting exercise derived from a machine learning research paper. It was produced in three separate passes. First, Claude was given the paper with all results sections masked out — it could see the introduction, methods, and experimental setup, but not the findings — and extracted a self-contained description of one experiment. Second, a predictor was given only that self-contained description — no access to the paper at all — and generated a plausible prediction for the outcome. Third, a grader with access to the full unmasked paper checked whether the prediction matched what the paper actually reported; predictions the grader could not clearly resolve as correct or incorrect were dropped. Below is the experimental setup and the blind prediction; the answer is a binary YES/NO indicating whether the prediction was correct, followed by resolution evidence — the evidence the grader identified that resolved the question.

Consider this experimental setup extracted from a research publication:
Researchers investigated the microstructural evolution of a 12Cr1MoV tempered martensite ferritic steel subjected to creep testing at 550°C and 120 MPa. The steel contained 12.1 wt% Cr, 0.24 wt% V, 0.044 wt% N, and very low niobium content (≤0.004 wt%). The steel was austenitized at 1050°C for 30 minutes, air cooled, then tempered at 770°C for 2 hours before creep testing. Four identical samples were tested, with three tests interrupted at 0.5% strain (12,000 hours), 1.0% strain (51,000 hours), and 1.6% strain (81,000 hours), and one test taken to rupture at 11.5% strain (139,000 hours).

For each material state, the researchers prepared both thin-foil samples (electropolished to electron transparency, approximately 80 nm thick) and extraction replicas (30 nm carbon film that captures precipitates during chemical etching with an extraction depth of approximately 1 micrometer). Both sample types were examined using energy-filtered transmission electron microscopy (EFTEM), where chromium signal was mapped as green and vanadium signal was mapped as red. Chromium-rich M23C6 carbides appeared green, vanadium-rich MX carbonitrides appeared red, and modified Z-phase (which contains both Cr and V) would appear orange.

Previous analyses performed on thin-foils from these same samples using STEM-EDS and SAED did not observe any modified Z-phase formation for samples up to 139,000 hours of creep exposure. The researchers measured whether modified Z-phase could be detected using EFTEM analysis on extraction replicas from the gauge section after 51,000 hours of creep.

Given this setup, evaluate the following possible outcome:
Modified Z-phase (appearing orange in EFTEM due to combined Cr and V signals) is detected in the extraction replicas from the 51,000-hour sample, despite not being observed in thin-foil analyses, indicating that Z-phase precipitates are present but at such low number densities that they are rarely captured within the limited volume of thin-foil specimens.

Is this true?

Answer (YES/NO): YES